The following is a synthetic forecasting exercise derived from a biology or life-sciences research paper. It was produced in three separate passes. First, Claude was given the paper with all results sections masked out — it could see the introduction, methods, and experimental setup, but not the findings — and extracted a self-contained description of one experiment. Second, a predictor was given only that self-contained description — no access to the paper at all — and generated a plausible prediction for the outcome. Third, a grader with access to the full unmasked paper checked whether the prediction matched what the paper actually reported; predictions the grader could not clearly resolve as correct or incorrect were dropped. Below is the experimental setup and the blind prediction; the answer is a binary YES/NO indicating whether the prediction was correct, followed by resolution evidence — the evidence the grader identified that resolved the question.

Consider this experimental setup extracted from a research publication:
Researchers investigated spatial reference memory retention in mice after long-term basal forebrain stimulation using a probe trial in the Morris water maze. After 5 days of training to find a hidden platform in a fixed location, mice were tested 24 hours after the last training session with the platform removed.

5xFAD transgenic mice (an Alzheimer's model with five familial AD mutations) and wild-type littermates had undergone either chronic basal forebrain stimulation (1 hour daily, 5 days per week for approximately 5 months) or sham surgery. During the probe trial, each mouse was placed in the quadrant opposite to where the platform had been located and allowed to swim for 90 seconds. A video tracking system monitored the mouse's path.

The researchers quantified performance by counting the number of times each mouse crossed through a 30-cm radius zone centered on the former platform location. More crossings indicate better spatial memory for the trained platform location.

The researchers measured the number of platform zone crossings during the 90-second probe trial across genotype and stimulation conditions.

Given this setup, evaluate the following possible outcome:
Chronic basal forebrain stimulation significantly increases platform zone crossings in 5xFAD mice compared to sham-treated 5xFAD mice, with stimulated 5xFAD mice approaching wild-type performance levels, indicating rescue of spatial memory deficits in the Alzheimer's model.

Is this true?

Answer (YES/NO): YES